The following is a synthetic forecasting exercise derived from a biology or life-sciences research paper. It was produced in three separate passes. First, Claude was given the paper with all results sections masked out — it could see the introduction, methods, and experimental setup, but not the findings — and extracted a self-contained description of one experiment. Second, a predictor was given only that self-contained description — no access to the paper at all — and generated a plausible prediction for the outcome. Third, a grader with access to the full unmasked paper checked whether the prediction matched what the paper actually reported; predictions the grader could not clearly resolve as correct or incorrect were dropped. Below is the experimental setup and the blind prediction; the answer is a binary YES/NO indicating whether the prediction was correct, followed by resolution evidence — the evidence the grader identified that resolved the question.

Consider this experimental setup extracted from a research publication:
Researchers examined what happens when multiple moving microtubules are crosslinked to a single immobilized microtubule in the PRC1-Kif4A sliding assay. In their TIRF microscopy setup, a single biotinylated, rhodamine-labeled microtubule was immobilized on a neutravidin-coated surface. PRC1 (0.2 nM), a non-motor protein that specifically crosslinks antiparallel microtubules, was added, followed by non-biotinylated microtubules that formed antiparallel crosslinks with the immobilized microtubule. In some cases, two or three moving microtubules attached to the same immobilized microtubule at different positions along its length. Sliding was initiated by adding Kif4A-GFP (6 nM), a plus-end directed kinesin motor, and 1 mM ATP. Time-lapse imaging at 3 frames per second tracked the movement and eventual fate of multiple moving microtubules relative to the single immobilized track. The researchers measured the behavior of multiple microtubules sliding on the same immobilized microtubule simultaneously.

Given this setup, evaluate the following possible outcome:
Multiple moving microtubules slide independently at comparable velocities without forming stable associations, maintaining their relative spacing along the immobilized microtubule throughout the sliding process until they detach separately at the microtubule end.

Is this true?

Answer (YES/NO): NO